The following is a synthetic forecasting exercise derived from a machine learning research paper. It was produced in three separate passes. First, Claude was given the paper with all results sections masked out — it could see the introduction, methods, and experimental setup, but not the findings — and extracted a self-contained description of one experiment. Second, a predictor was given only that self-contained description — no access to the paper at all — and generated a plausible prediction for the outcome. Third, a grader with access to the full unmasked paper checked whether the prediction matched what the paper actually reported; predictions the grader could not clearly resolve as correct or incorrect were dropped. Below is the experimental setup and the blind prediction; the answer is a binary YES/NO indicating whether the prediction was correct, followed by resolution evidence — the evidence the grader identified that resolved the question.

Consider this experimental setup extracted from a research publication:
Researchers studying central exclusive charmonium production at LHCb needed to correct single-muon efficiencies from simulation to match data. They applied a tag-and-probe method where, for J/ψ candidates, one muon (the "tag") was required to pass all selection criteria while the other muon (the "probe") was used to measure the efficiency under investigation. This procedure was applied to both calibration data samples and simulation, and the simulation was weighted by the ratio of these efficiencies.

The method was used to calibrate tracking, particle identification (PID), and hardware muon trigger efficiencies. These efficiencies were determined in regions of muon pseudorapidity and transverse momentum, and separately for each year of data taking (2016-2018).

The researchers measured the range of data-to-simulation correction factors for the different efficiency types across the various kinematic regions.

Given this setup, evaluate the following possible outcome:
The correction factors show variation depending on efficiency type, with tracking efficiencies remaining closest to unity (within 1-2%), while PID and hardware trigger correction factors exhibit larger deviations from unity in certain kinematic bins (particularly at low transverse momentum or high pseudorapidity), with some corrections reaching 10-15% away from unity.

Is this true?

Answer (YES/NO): NO